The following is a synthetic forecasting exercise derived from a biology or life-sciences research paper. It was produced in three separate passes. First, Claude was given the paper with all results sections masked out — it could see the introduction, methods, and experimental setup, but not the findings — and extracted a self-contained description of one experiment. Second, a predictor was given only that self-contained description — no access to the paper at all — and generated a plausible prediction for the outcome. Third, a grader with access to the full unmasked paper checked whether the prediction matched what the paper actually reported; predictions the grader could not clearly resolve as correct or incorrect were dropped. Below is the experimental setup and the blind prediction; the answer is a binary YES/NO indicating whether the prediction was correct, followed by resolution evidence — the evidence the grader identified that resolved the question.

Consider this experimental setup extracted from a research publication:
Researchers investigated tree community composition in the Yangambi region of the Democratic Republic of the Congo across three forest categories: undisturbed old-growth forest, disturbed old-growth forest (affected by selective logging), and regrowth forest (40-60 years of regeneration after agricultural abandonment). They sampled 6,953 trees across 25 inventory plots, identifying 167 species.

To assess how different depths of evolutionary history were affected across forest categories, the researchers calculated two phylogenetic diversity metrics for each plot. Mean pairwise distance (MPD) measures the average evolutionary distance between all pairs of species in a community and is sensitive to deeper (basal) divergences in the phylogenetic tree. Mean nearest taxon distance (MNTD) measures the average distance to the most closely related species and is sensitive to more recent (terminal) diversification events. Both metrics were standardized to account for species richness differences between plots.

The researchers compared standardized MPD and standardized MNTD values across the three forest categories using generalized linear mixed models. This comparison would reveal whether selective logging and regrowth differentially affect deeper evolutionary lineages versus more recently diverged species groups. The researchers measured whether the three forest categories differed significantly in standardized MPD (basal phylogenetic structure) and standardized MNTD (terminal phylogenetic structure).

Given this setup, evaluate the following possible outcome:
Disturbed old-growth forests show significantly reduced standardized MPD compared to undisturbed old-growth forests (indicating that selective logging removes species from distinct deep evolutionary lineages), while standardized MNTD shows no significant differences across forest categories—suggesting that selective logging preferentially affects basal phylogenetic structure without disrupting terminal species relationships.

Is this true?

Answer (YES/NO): NO